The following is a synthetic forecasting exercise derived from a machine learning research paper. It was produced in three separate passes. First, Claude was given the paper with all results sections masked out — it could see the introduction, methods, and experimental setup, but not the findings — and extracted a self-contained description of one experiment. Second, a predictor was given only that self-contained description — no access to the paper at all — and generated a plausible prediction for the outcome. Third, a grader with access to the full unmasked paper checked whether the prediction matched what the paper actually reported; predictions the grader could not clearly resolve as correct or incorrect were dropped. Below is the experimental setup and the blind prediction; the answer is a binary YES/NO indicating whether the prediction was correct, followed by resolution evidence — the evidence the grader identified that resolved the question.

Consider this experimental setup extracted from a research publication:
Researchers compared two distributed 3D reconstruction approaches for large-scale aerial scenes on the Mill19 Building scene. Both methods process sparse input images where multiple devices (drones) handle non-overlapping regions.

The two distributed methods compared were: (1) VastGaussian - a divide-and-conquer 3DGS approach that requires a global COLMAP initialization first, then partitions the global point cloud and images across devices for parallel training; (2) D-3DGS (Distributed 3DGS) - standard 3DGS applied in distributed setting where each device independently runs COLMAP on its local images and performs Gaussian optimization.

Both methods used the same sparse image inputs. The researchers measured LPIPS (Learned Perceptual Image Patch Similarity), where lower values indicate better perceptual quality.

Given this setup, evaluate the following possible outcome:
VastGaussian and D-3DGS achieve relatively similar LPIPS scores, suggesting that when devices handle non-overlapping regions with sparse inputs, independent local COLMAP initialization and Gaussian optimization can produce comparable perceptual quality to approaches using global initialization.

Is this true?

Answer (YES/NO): NO